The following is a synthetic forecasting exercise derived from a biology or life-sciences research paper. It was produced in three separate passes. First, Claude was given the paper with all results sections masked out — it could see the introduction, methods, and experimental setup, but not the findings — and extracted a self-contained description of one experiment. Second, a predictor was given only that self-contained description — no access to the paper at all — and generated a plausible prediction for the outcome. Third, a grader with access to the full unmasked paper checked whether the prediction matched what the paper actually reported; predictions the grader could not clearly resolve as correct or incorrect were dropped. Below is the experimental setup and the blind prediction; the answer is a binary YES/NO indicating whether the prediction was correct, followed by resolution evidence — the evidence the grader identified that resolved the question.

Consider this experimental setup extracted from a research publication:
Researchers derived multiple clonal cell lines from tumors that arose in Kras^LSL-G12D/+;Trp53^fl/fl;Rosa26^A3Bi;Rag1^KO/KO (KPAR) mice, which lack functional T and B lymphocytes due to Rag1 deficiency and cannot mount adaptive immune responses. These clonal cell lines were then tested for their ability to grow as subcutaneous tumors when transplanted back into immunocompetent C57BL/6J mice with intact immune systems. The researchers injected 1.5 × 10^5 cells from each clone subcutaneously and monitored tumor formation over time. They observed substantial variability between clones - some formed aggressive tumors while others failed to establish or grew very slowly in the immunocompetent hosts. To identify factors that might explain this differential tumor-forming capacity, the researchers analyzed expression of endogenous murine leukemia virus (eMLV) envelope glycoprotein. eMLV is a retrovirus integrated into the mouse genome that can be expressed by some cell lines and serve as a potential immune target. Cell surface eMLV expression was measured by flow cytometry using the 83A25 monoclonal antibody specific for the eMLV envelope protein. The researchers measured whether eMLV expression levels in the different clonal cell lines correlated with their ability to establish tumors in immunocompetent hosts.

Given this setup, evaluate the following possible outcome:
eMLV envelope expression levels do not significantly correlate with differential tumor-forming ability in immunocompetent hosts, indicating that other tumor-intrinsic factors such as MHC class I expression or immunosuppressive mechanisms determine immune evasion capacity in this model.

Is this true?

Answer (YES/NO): NO